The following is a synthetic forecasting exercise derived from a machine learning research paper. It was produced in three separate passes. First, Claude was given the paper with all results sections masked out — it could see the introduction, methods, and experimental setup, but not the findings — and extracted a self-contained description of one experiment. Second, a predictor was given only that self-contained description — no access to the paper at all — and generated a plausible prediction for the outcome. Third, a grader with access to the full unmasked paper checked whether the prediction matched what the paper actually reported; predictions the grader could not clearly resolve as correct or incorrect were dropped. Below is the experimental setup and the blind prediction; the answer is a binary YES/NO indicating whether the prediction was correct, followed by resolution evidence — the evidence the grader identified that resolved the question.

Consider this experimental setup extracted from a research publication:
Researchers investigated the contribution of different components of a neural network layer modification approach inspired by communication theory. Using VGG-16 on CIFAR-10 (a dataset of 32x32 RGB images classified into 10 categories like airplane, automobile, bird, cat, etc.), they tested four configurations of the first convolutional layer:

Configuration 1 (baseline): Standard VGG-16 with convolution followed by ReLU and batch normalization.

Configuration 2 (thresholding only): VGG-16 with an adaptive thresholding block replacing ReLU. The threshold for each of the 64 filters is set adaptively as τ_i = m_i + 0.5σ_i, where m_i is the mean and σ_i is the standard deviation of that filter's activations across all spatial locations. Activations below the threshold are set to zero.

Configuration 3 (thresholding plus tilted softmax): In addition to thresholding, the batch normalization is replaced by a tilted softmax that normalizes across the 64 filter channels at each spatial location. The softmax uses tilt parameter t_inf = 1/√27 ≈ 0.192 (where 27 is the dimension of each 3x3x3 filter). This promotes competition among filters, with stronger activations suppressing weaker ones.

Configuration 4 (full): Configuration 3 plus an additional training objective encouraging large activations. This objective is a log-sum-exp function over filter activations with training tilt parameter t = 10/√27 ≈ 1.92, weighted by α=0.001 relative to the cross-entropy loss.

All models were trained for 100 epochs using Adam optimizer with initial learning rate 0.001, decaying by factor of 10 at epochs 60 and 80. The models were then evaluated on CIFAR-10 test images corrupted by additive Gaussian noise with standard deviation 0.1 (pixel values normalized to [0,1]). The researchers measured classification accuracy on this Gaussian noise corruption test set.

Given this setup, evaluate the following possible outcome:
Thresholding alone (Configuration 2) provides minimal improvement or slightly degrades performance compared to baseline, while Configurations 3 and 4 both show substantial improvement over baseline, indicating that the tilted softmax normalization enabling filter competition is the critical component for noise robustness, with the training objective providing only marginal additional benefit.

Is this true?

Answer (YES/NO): NO